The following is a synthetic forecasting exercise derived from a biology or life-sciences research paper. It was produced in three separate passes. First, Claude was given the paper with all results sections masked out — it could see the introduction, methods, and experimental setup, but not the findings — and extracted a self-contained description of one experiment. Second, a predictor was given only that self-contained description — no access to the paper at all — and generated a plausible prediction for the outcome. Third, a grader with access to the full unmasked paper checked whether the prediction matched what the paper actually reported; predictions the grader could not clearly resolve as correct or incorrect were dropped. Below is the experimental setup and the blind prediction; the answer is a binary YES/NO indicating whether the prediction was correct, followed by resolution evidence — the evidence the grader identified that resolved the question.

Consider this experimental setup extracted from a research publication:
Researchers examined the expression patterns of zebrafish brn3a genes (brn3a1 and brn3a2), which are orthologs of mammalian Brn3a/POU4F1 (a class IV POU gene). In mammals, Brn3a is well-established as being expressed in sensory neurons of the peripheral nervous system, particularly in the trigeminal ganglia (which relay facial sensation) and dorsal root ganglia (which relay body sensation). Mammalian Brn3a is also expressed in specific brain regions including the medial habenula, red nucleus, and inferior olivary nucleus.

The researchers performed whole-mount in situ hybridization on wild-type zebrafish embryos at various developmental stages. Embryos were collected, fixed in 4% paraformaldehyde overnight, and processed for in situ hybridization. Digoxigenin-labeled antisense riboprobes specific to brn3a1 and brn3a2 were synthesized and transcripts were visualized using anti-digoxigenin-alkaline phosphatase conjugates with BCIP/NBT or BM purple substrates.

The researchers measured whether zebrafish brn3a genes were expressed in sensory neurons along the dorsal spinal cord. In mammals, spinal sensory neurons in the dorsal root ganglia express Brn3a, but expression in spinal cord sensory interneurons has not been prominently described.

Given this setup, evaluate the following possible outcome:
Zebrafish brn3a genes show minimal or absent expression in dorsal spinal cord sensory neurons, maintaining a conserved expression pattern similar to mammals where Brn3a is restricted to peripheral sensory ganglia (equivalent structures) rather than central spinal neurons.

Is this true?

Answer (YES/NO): NO